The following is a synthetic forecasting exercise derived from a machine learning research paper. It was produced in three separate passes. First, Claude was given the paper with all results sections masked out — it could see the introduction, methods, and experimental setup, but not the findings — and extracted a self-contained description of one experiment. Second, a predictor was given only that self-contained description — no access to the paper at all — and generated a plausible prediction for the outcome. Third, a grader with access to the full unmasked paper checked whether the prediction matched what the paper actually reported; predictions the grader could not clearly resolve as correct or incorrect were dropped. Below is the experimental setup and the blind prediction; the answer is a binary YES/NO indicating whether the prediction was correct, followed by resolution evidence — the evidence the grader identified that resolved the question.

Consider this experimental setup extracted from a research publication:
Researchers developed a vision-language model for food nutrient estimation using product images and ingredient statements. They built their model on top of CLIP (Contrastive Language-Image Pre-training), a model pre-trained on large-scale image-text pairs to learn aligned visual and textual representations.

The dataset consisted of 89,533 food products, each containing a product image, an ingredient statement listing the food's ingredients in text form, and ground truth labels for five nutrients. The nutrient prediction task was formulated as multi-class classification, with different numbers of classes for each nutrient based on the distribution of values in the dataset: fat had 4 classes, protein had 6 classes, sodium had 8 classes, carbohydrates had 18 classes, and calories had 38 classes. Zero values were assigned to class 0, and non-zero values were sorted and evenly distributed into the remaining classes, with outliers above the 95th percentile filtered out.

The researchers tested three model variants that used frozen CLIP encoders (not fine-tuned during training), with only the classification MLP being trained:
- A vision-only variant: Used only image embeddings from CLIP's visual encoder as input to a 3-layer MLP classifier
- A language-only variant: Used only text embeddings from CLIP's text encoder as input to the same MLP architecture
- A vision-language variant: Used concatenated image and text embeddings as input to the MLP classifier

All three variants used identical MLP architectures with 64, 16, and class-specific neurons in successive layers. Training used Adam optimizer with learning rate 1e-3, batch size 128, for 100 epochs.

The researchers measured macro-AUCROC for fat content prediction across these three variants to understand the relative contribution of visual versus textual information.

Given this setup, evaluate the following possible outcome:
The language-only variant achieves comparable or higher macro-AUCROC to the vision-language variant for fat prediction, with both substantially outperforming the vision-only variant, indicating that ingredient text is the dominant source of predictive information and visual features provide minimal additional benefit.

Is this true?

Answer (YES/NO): NO